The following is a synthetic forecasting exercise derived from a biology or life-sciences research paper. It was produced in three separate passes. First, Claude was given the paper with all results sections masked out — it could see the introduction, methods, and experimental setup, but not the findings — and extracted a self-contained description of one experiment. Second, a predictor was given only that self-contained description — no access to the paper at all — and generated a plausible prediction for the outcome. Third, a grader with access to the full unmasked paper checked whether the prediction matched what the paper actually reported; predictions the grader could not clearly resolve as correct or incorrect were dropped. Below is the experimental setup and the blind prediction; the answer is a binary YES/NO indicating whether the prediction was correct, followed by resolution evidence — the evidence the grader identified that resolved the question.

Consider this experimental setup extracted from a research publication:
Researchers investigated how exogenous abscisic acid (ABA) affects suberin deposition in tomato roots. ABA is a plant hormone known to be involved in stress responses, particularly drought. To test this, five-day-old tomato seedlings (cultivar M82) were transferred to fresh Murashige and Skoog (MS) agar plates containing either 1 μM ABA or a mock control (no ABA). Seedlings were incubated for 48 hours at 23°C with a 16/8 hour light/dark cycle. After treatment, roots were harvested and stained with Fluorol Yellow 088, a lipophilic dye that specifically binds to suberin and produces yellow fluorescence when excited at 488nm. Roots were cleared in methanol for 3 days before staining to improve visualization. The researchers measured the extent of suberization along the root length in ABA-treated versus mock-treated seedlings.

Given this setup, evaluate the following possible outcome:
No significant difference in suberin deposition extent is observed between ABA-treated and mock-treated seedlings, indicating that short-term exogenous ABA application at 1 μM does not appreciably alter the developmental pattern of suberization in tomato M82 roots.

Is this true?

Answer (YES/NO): NO